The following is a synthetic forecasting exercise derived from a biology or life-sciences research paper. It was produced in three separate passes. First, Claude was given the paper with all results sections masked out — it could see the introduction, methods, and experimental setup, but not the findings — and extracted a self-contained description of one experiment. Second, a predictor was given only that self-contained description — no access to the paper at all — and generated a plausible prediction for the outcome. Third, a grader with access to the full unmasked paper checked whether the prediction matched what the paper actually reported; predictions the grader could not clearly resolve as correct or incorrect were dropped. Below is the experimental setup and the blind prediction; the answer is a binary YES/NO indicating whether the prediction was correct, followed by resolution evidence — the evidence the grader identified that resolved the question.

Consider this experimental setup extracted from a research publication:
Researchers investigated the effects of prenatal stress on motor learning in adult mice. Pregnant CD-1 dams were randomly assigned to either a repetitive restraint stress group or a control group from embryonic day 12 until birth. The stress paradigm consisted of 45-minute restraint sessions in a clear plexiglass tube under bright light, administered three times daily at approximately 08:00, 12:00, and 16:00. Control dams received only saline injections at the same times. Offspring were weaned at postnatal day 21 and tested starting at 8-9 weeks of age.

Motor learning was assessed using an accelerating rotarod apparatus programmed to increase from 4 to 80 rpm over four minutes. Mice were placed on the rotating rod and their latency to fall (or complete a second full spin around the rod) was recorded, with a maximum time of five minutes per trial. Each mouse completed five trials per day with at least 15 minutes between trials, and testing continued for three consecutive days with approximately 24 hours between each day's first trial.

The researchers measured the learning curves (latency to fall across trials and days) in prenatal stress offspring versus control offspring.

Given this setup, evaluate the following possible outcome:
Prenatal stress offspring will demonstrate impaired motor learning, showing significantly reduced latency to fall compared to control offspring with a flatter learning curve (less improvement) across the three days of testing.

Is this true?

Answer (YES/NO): NO